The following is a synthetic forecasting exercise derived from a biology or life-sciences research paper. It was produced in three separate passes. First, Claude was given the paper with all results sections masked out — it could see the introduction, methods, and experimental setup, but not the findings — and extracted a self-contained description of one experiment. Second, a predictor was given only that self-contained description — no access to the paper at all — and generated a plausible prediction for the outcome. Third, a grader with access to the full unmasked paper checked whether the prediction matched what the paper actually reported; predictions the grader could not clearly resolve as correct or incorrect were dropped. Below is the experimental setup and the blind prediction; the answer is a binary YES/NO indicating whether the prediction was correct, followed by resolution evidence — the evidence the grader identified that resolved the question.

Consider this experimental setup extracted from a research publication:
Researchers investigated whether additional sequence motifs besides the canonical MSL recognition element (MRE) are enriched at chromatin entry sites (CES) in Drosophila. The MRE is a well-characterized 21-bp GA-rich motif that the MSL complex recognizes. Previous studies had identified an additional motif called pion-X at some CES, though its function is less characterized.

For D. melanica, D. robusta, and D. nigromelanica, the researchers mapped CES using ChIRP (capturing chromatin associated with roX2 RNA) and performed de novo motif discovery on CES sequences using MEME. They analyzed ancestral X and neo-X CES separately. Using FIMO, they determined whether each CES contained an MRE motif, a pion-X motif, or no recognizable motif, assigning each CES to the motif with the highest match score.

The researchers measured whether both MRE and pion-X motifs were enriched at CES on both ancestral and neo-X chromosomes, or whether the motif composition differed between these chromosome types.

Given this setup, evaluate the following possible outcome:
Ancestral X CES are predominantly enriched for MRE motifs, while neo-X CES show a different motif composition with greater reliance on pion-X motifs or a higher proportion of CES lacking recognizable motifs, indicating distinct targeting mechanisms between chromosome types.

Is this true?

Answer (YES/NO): NO